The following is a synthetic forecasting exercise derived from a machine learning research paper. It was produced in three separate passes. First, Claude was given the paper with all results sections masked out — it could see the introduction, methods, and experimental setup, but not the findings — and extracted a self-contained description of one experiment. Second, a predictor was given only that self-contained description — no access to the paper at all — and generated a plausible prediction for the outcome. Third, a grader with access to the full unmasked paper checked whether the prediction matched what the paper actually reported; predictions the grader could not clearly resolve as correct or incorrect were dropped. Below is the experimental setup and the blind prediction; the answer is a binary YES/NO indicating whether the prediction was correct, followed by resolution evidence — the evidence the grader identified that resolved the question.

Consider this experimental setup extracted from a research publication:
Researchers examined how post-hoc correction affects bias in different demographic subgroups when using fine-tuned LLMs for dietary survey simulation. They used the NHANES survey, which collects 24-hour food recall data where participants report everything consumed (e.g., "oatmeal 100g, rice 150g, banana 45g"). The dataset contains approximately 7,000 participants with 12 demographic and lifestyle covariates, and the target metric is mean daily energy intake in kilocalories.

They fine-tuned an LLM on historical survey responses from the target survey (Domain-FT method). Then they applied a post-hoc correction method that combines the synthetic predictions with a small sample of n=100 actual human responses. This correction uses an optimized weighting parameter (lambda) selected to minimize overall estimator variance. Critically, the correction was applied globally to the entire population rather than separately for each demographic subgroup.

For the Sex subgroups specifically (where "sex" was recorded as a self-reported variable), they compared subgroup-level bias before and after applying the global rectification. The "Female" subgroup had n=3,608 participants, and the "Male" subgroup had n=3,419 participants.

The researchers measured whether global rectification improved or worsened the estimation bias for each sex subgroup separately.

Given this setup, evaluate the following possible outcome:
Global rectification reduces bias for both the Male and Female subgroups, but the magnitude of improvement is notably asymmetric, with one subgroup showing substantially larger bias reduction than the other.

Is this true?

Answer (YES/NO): NO